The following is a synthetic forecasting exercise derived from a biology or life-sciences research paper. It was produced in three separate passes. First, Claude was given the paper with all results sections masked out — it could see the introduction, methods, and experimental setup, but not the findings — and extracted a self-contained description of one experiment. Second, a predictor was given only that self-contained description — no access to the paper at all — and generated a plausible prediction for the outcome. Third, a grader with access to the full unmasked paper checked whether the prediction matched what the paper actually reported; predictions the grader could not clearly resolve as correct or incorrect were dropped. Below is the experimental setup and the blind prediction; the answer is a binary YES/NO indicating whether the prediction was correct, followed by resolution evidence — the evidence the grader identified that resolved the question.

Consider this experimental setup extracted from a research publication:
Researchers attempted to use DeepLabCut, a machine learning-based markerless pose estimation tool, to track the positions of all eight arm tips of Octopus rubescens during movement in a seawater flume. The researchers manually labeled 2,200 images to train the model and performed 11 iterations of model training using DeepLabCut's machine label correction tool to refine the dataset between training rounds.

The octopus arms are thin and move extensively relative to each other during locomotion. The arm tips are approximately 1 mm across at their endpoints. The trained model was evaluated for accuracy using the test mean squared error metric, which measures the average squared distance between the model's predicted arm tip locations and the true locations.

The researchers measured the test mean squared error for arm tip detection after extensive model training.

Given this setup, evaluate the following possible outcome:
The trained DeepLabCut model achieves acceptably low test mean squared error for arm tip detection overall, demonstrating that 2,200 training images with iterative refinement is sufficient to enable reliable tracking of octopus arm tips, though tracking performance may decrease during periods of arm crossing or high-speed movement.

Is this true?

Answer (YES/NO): NO